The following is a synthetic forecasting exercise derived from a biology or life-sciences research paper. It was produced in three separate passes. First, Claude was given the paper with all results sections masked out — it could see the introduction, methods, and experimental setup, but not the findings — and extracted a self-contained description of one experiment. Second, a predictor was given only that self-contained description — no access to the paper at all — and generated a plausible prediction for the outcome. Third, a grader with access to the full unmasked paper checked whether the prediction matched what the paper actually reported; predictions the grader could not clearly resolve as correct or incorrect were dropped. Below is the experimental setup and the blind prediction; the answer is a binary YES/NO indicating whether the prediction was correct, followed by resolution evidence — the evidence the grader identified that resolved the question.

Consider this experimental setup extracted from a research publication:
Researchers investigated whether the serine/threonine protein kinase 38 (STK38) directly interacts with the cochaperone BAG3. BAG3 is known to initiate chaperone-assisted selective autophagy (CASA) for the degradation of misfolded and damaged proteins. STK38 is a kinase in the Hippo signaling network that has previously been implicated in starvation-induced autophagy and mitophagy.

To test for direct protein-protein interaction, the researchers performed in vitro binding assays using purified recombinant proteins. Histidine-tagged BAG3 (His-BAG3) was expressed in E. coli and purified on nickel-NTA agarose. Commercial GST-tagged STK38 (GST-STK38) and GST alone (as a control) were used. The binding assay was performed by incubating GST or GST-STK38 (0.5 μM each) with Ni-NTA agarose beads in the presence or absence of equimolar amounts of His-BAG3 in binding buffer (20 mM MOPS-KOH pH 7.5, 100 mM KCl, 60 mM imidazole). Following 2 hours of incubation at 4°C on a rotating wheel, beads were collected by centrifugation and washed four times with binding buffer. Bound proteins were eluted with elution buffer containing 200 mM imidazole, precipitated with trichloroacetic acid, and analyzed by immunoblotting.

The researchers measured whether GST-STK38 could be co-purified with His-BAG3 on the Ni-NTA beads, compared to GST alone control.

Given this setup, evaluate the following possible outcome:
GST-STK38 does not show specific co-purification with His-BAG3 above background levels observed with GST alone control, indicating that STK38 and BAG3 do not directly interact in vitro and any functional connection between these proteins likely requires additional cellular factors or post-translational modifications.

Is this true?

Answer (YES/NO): NO